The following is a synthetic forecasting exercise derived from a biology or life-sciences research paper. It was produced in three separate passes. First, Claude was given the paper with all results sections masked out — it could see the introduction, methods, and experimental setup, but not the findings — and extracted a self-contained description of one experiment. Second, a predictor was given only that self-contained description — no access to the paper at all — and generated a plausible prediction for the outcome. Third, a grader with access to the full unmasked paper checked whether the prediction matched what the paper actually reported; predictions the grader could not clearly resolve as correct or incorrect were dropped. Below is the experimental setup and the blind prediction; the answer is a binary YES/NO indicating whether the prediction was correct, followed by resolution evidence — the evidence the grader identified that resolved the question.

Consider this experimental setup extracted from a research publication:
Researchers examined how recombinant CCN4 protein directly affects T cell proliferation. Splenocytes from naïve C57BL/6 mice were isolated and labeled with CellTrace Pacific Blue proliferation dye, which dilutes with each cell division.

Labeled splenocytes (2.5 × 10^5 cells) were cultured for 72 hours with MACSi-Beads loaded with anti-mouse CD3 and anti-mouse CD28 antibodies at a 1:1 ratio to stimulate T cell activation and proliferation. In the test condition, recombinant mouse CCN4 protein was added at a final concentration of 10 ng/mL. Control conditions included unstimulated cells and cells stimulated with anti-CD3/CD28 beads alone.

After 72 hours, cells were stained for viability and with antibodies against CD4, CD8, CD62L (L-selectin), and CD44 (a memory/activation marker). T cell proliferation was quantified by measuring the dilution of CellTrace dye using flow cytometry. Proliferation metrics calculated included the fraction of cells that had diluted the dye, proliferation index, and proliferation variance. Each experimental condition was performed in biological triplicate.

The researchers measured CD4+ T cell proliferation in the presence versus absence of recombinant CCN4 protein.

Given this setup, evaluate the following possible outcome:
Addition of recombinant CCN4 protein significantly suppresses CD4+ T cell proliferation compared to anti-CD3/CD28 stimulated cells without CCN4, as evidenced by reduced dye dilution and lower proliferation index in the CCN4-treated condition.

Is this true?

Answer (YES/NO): NO